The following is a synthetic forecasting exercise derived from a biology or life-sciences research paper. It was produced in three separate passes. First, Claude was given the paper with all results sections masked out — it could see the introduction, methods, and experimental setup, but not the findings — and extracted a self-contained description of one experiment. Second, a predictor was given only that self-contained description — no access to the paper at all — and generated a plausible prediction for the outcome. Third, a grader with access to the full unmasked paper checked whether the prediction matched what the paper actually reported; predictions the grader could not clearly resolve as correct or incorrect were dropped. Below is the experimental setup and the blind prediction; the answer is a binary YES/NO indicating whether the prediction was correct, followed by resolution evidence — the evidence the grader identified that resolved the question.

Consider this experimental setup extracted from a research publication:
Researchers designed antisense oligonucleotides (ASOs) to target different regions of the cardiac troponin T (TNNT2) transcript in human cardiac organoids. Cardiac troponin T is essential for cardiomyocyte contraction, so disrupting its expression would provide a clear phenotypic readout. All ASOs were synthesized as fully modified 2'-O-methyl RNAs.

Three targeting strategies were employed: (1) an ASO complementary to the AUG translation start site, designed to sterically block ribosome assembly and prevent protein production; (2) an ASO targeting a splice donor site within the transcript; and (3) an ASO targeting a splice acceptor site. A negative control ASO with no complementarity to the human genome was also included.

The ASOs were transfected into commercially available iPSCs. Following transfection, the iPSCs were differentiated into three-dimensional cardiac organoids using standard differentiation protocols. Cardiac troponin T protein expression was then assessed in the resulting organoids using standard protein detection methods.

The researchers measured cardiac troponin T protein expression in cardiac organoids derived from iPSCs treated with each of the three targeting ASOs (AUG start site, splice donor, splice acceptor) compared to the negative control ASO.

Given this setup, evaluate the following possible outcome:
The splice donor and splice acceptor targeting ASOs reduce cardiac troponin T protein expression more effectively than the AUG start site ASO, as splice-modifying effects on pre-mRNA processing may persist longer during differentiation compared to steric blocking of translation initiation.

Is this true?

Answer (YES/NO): NO